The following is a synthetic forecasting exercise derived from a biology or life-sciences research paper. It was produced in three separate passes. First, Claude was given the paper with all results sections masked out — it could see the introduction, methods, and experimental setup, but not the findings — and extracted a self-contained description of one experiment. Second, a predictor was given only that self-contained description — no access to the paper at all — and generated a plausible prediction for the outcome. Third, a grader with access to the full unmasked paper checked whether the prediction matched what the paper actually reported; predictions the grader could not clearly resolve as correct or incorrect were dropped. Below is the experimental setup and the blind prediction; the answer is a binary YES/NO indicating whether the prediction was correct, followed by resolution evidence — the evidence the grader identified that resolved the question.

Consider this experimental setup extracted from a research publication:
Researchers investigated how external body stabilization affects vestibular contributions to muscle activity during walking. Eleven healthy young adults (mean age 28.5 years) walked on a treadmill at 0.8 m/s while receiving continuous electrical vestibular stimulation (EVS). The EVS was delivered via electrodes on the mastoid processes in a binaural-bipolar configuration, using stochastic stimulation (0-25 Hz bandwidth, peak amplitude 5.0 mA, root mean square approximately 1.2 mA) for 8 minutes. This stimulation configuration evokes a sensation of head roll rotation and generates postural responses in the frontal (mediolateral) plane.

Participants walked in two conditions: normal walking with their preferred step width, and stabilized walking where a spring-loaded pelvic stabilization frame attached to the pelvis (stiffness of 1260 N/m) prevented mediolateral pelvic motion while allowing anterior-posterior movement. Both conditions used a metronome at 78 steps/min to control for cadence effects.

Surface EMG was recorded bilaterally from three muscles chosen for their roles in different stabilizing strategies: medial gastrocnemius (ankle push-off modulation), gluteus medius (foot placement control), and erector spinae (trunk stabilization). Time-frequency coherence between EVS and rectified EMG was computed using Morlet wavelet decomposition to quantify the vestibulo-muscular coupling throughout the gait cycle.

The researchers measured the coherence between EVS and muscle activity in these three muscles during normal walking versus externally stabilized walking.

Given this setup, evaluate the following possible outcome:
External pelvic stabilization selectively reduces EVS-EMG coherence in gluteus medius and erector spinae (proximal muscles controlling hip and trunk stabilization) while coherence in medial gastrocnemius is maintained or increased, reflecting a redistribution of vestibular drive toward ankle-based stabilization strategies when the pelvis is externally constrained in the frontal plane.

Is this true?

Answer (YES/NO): NO